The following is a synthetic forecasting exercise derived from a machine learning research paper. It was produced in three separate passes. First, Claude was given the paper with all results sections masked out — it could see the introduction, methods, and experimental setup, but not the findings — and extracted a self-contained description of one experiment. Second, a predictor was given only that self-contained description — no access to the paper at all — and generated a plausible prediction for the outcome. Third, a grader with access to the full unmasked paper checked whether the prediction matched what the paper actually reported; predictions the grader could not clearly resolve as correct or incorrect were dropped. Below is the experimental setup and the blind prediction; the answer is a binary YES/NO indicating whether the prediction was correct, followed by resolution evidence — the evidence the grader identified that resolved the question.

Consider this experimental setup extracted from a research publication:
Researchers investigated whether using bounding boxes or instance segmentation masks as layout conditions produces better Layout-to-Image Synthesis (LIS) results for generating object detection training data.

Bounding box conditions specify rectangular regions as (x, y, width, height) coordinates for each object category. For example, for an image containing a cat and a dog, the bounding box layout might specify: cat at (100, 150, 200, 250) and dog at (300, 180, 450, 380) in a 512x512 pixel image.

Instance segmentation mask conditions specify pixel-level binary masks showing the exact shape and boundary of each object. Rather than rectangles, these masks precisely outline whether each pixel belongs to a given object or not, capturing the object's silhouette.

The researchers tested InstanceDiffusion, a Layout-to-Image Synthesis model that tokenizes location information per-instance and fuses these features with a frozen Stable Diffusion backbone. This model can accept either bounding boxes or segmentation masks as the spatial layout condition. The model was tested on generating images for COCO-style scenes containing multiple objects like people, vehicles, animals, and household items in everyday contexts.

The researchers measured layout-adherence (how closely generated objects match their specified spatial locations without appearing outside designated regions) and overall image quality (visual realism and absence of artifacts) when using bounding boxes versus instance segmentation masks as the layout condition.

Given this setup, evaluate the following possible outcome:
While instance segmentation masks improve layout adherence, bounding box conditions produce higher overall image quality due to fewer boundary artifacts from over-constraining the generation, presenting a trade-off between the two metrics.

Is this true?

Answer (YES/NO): NO